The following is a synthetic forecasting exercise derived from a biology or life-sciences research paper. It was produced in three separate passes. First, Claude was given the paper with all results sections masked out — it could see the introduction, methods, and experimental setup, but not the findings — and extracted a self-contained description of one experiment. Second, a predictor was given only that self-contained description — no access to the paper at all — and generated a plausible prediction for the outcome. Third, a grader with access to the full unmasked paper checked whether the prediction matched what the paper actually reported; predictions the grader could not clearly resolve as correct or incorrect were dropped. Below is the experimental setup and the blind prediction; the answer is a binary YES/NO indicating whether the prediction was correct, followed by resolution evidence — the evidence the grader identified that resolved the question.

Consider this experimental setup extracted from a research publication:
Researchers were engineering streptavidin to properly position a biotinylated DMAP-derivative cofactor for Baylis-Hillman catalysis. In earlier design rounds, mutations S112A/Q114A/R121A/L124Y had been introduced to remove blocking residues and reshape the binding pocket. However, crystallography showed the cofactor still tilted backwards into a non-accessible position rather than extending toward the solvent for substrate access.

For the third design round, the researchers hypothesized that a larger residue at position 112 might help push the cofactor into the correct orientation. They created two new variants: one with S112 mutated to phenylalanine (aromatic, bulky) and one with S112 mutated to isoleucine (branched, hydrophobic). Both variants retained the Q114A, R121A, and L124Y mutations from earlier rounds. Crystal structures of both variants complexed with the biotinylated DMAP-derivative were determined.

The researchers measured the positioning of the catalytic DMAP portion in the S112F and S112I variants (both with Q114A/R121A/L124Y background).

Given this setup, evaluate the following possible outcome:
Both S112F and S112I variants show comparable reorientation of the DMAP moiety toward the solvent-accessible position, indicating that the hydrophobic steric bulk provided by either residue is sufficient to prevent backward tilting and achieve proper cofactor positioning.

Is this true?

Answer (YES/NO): YES